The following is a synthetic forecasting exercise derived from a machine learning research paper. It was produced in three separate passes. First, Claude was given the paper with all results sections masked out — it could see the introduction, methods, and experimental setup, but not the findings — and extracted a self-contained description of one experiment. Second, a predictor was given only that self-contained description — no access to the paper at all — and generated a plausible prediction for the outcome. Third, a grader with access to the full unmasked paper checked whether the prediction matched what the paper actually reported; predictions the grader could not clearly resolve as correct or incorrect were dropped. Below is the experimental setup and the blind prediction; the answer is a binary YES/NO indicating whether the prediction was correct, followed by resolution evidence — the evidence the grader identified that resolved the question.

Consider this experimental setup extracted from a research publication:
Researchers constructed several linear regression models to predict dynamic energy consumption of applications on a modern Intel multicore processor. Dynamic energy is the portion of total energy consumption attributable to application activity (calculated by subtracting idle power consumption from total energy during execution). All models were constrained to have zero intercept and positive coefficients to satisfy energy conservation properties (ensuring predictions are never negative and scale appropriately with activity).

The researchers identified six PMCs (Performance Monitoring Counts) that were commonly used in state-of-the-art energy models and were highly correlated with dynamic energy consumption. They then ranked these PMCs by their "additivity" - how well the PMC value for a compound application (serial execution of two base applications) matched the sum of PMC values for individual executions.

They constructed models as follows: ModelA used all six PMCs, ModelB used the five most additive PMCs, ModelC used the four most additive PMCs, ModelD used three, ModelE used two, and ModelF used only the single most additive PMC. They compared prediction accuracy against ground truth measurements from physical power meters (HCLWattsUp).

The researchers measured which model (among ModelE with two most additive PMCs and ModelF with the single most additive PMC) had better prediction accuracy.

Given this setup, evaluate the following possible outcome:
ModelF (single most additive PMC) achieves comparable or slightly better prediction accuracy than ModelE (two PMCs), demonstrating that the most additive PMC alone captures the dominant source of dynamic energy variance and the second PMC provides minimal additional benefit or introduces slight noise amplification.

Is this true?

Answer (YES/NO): NO